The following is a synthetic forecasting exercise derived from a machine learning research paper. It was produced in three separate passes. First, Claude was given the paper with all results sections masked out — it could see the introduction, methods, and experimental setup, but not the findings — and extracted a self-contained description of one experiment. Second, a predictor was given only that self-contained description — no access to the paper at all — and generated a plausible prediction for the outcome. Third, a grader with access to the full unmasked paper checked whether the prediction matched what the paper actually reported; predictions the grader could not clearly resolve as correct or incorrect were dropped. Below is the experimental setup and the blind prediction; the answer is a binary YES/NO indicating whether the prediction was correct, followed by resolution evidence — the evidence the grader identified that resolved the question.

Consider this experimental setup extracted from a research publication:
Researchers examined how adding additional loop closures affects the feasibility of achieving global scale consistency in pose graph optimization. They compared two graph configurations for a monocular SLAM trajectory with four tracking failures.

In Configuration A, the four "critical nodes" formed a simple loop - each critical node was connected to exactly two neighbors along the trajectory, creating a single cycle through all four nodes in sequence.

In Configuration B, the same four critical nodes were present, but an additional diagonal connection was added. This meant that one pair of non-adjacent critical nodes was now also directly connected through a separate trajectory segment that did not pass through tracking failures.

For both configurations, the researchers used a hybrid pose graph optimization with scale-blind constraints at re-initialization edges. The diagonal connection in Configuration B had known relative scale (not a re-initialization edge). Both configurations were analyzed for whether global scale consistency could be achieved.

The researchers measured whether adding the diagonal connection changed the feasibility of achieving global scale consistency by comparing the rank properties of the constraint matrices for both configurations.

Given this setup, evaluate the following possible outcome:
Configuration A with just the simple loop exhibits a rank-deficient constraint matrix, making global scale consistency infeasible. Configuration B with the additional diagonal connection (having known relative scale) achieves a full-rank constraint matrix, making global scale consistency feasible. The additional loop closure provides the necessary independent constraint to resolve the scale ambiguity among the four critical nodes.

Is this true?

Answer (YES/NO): NO